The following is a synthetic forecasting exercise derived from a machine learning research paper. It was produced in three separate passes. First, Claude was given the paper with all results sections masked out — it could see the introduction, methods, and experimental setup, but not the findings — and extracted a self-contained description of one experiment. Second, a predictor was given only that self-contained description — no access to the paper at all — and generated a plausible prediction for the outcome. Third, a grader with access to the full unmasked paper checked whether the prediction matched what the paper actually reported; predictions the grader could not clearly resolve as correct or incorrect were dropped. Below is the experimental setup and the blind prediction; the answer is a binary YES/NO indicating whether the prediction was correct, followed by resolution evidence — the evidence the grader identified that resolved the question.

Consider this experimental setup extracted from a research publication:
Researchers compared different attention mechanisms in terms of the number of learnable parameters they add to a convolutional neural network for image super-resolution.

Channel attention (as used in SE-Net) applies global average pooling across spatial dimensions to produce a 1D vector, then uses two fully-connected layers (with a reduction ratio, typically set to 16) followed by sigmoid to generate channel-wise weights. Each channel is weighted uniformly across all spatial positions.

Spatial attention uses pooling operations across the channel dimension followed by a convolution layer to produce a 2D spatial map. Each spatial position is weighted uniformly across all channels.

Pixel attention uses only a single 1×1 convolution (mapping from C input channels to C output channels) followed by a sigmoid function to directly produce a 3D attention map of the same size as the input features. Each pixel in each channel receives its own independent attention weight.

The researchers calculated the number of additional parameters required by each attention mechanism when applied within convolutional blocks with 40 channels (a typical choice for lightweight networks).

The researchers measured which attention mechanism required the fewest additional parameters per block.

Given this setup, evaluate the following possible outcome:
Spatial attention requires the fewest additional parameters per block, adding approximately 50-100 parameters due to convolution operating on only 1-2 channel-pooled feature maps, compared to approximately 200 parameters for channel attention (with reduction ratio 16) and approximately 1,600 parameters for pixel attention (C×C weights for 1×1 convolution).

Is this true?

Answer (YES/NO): NO